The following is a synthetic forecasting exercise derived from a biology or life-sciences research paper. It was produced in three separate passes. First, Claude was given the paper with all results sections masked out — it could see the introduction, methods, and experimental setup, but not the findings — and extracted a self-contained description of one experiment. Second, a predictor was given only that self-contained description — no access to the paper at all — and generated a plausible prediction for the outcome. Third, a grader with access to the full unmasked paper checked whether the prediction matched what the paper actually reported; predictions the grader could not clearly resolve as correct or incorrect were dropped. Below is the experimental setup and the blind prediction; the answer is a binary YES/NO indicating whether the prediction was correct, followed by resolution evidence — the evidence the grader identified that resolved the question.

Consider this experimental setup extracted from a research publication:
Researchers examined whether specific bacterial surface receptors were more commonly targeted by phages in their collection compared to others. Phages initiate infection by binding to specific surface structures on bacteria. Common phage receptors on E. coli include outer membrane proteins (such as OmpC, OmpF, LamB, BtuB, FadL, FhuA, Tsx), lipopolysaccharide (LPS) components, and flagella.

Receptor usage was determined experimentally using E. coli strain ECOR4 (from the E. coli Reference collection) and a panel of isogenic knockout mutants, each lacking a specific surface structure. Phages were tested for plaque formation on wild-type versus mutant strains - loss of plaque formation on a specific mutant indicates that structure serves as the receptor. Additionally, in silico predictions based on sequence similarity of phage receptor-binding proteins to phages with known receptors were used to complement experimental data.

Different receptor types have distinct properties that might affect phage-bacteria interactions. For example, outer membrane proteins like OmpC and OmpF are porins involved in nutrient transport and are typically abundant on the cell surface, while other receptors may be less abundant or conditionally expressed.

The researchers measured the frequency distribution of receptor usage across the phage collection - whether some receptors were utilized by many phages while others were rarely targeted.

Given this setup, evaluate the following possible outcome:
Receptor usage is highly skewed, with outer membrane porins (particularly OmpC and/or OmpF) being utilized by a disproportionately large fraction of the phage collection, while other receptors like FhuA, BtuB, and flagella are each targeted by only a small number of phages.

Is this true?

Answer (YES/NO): NO